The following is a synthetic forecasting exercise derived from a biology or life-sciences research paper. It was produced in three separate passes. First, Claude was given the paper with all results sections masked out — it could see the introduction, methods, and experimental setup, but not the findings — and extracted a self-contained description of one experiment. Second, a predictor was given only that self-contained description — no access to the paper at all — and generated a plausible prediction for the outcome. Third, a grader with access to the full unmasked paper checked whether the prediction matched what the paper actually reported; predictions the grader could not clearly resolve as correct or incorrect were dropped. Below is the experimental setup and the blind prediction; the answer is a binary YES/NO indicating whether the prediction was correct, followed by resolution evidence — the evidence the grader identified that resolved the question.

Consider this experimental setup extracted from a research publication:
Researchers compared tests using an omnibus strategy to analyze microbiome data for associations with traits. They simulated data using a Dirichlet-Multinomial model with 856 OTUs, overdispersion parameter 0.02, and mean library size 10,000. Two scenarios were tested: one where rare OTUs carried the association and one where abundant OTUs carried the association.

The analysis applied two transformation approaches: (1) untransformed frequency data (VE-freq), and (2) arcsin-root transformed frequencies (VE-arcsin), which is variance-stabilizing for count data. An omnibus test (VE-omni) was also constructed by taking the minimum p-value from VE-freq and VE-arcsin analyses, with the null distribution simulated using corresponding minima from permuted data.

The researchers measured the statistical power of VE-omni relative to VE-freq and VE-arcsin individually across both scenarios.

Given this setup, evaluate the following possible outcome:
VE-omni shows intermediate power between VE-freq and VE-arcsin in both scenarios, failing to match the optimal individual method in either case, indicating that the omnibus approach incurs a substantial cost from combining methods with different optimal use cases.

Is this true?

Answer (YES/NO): NO